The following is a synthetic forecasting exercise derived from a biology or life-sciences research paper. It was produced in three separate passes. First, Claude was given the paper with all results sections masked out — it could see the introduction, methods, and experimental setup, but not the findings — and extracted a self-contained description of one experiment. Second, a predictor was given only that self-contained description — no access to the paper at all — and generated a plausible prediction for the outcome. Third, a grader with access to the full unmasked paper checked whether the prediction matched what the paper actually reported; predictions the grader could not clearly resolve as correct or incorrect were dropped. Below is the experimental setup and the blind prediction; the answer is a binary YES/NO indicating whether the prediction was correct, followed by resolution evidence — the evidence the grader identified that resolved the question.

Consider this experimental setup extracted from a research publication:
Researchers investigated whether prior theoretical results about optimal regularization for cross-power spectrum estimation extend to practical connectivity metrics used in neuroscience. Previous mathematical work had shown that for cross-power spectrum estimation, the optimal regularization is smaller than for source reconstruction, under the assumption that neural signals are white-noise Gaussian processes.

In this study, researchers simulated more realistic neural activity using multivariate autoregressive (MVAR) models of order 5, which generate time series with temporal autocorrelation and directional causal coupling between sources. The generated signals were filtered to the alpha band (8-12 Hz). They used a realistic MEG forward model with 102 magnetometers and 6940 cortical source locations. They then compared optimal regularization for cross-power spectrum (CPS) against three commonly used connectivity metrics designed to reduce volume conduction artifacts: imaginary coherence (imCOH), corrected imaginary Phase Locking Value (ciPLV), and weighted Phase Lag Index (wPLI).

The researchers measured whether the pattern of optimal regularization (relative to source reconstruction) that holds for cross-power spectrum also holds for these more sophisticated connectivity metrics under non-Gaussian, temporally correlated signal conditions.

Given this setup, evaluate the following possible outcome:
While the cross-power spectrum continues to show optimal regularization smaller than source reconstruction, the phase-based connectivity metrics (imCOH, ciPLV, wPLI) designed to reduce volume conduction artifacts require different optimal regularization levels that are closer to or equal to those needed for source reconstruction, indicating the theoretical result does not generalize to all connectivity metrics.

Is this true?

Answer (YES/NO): NO